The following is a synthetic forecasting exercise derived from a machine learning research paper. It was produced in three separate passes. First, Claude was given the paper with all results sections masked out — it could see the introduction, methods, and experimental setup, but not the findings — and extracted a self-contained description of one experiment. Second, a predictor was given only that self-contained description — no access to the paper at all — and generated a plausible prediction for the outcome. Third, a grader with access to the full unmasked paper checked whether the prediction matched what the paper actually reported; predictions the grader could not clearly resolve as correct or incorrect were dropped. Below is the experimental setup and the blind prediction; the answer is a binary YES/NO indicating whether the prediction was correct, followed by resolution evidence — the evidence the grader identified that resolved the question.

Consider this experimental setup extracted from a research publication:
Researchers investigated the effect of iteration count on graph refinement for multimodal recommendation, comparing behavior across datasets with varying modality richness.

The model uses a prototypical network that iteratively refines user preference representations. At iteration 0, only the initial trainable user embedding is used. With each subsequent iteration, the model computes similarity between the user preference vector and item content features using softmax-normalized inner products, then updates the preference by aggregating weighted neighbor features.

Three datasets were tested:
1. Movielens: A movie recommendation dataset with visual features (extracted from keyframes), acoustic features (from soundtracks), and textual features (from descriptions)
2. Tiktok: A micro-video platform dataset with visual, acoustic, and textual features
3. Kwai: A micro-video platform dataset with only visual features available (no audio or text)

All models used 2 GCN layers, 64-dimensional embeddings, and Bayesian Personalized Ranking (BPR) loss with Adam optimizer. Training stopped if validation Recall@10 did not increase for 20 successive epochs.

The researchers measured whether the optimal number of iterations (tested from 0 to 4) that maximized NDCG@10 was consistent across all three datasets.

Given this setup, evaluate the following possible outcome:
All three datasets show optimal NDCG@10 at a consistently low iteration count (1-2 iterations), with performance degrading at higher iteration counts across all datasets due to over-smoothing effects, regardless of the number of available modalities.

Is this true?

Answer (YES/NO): NO